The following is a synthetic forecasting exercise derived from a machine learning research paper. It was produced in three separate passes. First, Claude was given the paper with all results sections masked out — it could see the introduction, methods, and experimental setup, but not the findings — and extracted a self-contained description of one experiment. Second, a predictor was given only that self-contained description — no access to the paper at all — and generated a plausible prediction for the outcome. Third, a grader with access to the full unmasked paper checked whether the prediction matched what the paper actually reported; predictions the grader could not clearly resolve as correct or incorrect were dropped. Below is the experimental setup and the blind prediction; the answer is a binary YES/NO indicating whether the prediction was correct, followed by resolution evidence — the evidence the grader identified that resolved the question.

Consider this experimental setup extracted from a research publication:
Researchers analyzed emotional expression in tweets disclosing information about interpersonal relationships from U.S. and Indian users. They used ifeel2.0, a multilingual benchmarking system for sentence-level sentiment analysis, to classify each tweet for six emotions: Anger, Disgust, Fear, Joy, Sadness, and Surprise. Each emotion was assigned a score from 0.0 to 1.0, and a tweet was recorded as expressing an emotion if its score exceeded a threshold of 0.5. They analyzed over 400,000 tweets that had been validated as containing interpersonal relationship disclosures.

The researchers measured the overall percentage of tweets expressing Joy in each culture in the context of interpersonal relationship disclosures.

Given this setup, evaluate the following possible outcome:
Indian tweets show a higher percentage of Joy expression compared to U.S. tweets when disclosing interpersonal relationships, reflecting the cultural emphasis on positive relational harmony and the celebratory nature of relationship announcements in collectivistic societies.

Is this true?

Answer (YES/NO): YES